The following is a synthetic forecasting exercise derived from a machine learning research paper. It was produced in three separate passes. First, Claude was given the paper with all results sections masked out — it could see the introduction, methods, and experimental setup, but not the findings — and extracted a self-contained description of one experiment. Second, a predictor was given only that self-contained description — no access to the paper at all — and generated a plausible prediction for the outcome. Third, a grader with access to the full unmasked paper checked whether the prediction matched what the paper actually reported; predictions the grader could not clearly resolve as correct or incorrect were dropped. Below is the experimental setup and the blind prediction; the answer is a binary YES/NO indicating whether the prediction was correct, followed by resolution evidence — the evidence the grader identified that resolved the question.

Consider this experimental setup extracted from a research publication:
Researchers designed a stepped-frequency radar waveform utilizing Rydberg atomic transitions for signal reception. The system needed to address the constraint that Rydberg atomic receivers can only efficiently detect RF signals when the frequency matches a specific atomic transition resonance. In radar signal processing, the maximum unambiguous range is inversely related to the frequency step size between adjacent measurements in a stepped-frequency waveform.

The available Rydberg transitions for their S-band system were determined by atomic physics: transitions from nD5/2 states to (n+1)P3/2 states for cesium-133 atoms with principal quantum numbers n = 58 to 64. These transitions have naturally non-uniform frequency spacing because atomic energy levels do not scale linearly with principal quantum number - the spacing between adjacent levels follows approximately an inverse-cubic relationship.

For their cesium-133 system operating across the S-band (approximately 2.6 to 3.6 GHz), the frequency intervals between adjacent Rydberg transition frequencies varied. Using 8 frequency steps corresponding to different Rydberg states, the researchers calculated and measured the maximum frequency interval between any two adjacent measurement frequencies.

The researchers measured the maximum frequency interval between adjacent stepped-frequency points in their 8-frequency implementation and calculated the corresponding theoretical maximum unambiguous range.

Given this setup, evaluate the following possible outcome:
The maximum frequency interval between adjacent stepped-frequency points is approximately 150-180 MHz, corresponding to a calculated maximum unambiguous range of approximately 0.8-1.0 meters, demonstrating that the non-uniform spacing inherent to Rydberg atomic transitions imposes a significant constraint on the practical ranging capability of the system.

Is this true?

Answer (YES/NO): YES